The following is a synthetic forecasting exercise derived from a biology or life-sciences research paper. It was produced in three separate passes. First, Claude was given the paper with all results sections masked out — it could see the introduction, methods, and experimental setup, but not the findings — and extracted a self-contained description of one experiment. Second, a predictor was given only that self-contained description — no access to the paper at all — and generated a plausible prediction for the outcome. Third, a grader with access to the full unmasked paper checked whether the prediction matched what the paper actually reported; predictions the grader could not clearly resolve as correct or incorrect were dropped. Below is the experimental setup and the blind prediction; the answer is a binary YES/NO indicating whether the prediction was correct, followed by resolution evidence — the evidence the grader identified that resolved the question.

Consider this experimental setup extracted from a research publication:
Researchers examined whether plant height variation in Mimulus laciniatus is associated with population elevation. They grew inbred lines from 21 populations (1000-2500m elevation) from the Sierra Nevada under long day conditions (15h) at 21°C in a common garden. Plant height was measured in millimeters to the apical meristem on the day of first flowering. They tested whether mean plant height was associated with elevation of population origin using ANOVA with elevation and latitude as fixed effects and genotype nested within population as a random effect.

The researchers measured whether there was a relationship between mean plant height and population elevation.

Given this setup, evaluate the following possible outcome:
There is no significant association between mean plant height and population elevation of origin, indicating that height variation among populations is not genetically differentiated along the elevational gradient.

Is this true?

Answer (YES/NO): YES